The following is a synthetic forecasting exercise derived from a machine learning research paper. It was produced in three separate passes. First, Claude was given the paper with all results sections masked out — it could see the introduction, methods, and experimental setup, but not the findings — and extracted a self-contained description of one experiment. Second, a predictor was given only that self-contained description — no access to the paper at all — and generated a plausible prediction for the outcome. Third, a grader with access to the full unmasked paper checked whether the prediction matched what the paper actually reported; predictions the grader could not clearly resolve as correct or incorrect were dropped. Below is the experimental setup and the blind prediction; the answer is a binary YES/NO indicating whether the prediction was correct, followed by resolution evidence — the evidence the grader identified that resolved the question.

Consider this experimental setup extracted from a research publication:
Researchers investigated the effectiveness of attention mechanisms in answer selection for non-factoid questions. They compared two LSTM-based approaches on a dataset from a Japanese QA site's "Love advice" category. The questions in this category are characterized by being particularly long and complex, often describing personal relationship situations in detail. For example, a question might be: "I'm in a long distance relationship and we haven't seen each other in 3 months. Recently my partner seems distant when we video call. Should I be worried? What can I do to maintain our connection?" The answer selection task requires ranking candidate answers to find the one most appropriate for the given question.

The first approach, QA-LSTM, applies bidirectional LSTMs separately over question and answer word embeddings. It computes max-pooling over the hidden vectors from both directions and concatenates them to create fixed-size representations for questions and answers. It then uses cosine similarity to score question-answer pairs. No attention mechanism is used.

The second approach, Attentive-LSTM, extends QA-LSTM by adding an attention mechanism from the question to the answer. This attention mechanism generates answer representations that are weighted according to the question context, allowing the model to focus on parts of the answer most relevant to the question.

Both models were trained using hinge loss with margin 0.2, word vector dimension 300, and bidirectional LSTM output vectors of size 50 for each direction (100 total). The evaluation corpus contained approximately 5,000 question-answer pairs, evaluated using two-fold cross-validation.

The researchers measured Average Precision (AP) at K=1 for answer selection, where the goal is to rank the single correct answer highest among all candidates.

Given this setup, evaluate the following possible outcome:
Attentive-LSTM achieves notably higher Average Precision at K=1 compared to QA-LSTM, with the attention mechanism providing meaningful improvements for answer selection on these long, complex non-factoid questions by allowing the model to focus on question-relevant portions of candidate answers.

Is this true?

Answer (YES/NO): NO